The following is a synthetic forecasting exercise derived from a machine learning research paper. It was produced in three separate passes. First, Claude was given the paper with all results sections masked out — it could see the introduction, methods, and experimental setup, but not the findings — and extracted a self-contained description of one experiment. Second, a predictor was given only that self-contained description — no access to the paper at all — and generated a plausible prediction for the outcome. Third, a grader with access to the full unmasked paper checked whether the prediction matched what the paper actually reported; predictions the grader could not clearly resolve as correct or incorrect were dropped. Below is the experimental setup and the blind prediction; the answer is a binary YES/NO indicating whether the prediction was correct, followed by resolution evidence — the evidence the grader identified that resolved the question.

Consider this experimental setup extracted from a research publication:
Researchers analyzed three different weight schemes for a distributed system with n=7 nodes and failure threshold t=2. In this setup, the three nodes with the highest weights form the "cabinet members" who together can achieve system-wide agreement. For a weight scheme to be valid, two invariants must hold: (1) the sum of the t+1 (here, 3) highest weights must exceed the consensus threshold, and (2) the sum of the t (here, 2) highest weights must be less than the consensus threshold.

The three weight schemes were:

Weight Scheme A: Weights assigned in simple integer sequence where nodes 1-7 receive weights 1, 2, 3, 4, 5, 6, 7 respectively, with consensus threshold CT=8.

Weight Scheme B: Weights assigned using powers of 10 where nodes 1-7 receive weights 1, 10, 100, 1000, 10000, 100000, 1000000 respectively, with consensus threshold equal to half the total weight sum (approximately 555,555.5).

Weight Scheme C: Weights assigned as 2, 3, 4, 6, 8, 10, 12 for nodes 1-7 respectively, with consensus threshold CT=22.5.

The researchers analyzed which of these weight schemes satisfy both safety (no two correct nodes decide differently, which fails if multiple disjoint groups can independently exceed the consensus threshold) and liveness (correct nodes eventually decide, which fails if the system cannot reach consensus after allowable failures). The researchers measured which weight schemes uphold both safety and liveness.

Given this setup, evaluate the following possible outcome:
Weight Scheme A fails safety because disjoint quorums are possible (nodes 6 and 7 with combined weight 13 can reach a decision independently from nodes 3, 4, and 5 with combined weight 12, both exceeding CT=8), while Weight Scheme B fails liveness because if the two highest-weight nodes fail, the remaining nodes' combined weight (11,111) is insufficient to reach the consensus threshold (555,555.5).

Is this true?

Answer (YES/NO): NO